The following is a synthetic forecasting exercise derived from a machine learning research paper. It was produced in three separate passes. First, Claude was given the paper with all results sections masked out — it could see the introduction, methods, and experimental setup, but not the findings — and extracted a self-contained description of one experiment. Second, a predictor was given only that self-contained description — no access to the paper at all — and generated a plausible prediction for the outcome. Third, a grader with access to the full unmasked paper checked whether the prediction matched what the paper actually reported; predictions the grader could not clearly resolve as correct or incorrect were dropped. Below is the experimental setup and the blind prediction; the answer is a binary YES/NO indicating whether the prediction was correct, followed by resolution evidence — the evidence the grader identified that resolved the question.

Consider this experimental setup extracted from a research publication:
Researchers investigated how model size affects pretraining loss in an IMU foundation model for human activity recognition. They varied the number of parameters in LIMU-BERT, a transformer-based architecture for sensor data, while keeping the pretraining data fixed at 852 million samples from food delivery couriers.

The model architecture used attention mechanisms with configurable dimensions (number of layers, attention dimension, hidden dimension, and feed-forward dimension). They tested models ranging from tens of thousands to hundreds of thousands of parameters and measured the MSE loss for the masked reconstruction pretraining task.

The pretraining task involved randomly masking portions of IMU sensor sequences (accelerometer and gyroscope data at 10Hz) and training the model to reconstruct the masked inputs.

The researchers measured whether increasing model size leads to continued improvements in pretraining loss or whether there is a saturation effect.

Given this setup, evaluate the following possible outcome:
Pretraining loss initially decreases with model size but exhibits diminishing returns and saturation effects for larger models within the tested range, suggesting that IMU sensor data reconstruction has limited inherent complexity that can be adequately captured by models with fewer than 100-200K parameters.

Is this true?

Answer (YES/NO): YES